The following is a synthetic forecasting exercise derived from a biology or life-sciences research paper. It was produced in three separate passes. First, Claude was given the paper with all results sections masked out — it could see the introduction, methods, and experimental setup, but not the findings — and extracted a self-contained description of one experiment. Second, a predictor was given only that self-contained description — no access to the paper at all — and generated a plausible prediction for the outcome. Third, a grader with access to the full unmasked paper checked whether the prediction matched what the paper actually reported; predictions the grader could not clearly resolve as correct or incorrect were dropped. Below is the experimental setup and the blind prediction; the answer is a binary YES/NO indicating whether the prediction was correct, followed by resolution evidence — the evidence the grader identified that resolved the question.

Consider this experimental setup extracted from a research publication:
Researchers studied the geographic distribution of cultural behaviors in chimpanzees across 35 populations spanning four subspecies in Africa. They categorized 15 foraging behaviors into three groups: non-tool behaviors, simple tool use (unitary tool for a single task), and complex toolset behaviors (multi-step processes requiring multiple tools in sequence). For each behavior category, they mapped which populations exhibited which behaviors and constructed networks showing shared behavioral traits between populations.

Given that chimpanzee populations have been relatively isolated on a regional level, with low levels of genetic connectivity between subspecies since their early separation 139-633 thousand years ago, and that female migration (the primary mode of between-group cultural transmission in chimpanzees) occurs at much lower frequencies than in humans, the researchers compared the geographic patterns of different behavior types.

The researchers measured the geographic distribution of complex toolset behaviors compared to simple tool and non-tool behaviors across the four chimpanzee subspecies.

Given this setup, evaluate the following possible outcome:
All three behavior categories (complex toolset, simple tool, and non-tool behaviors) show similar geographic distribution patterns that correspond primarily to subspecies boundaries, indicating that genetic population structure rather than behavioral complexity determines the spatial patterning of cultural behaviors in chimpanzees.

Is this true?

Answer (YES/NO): NO